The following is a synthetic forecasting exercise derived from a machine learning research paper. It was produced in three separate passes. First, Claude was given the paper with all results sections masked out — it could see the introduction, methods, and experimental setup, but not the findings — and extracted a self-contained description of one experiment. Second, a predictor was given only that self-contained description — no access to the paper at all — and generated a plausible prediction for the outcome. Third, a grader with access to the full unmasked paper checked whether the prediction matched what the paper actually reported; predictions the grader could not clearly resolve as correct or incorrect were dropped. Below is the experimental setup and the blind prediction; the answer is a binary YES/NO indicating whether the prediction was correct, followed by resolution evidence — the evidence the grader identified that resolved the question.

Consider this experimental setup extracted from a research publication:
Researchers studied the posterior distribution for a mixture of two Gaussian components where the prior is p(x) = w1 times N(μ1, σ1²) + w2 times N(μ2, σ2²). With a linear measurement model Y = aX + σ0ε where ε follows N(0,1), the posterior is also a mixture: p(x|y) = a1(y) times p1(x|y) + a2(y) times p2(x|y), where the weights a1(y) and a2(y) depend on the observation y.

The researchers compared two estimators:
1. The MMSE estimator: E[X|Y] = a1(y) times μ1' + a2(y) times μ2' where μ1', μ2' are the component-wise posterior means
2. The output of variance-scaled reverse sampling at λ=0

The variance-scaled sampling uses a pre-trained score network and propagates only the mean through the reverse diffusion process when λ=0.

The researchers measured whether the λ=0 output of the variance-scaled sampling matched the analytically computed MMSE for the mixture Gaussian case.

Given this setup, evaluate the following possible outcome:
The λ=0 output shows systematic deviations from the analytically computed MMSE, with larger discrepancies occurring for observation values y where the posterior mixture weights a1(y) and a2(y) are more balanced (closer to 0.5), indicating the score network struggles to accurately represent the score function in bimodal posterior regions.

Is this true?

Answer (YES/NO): NO